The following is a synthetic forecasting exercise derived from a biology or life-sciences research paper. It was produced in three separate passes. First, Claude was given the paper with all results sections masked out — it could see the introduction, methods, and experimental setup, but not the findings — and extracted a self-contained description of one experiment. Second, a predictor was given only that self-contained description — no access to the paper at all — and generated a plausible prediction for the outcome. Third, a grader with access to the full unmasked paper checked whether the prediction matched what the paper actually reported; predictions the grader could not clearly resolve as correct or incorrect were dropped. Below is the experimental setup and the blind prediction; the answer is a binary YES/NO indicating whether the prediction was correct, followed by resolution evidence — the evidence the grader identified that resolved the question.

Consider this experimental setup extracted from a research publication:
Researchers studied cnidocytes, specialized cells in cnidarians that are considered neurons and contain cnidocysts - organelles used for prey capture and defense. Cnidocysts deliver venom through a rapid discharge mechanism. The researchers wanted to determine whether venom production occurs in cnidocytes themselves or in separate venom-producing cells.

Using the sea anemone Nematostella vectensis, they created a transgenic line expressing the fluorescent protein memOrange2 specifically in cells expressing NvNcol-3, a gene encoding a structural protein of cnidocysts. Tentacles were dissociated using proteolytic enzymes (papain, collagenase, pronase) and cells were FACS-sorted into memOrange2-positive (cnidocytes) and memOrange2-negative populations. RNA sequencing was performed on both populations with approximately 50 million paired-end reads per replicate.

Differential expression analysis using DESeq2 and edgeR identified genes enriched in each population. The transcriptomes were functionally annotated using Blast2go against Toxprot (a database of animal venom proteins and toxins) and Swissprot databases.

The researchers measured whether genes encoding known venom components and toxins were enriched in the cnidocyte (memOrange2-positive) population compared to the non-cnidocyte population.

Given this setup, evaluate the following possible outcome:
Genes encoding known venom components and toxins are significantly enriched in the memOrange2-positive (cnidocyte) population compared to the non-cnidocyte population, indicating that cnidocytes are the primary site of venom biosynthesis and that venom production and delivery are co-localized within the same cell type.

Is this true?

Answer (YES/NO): YES